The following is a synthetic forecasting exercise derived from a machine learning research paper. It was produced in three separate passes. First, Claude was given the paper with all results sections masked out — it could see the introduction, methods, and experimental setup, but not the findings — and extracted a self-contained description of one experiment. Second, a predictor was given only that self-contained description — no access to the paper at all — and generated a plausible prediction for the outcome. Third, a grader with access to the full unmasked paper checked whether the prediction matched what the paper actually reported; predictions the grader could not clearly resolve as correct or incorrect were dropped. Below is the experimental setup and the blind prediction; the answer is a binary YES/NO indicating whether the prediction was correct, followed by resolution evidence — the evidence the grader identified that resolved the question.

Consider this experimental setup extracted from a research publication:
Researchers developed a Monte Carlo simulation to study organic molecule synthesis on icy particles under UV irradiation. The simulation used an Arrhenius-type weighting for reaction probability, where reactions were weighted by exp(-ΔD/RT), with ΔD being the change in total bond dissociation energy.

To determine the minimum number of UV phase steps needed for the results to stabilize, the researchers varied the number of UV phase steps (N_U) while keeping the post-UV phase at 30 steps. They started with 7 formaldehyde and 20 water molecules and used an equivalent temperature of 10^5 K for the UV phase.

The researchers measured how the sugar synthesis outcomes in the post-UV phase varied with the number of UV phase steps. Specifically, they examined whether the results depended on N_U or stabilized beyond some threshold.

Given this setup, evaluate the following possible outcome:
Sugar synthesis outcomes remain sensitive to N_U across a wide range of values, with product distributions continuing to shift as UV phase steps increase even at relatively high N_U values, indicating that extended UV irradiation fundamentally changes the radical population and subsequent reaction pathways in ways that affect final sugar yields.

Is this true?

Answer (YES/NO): NO